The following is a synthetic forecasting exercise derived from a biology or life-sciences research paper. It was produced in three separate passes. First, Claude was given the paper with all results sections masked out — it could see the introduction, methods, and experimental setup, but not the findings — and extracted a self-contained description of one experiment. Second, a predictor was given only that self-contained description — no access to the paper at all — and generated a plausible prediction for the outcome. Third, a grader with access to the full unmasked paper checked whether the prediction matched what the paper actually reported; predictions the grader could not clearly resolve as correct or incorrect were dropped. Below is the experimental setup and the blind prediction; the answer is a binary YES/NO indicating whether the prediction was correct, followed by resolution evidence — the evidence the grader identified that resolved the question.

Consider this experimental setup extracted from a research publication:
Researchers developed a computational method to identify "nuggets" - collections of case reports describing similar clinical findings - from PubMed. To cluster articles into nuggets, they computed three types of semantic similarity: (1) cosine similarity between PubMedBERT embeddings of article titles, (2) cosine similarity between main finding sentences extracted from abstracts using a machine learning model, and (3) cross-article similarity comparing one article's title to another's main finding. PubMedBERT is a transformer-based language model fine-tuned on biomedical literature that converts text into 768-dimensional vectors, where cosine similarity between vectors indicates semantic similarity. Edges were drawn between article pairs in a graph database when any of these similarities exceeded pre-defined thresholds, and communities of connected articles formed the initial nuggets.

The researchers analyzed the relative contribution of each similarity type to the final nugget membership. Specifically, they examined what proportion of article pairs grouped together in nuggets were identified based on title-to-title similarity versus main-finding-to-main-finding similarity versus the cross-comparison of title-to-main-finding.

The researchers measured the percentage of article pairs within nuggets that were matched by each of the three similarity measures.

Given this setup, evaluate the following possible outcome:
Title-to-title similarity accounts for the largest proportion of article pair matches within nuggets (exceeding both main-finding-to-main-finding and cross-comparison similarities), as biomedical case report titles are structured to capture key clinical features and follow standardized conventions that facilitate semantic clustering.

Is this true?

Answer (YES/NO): YES